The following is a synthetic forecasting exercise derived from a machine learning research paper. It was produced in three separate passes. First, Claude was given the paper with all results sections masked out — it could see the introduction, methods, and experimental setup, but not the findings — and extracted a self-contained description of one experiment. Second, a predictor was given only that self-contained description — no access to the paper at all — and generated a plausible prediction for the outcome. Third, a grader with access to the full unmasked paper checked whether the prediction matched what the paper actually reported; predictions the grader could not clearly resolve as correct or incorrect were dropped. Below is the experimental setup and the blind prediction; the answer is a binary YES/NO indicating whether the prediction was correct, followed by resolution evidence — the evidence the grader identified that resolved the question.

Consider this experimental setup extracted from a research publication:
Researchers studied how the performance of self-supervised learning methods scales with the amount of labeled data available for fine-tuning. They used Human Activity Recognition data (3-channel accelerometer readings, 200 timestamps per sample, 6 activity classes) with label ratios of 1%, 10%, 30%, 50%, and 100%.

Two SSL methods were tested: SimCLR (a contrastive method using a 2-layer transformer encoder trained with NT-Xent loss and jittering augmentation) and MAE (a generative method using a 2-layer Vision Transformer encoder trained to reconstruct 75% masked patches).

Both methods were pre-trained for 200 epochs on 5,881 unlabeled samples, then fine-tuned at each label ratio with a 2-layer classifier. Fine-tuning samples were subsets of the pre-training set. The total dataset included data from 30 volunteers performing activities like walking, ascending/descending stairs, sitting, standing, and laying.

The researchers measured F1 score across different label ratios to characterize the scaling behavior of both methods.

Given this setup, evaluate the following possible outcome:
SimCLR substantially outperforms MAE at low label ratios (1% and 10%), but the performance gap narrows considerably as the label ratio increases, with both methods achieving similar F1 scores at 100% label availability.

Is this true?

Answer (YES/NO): NO